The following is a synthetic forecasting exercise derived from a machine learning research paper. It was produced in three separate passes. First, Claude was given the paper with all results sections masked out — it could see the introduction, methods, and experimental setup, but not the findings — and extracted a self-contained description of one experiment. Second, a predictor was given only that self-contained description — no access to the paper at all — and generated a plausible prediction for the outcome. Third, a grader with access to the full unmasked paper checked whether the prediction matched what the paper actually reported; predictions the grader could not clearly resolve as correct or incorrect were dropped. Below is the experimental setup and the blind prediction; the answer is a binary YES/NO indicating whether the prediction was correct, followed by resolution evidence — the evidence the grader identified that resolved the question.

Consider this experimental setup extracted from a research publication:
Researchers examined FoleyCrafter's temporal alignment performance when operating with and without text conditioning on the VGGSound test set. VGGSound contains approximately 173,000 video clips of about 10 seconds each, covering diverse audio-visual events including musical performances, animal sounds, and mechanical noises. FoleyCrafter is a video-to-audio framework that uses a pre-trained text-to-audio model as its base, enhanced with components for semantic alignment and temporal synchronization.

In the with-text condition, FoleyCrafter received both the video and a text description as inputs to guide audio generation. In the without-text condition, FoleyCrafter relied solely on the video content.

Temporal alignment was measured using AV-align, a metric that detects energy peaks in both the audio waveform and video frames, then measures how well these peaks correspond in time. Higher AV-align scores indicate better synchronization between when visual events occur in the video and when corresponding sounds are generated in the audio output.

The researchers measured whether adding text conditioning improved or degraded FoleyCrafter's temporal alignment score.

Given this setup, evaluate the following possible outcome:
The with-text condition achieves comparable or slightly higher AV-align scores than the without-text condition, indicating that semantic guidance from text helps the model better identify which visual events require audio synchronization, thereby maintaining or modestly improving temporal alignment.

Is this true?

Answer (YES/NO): NO